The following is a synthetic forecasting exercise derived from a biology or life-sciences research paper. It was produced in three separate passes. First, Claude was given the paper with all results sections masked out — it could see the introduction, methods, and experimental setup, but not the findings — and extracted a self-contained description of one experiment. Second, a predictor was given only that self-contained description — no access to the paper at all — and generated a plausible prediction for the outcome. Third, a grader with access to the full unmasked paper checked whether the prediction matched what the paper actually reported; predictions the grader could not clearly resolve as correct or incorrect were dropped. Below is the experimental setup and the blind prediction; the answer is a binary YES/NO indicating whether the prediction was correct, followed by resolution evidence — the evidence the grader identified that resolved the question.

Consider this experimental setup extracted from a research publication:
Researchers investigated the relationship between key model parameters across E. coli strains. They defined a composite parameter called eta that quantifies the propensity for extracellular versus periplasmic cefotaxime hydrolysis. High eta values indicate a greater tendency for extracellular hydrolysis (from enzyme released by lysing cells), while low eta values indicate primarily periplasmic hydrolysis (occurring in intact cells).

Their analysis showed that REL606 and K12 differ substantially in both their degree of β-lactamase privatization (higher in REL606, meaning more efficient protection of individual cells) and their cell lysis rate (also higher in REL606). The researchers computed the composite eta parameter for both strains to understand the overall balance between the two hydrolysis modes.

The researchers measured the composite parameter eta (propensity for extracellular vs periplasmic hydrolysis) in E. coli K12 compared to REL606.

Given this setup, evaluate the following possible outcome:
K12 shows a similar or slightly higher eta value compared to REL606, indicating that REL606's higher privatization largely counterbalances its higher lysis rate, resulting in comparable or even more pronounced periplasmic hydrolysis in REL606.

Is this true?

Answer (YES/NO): NO